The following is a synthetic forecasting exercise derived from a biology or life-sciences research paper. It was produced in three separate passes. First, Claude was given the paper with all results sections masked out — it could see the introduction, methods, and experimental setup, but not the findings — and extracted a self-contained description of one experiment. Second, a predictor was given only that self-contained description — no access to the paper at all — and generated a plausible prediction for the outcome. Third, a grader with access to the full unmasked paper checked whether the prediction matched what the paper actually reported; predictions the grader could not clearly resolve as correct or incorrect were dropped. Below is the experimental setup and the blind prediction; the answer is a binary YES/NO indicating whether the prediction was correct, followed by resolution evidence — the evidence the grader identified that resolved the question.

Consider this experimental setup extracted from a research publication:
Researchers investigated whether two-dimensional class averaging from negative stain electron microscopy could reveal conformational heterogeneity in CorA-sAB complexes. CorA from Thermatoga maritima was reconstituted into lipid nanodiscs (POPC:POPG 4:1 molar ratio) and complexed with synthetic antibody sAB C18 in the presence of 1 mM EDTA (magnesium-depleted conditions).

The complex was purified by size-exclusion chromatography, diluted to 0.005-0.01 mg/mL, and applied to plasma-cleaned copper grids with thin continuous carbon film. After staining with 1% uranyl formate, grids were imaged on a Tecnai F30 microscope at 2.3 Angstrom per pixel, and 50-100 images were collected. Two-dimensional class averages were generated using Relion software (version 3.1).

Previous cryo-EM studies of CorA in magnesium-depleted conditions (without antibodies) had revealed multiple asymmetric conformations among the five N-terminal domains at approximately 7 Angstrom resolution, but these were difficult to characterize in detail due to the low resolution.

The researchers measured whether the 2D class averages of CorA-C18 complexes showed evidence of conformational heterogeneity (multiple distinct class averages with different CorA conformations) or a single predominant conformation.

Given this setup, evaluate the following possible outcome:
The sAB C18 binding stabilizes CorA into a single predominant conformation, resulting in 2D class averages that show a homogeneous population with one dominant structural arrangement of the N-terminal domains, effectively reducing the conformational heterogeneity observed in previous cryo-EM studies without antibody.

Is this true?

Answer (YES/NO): NO